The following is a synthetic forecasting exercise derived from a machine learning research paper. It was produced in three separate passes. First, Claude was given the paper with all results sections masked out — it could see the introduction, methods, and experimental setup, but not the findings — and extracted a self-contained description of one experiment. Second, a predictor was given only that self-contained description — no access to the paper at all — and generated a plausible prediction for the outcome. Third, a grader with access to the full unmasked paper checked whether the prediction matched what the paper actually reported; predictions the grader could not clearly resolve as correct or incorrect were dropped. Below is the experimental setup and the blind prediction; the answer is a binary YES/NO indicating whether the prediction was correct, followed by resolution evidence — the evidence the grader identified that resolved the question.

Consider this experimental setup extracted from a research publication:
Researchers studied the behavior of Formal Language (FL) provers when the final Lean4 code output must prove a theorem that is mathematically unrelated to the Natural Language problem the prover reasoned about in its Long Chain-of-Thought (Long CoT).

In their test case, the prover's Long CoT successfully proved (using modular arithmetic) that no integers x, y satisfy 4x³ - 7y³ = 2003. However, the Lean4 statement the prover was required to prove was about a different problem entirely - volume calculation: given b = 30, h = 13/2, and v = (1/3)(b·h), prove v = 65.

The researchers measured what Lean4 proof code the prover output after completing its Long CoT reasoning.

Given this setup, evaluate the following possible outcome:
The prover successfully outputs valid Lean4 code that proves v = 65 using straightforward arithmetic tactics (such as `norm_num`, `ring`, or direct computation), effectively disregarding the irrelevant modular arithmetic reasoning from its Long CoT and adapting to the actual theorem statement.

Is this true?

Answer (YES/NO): YES